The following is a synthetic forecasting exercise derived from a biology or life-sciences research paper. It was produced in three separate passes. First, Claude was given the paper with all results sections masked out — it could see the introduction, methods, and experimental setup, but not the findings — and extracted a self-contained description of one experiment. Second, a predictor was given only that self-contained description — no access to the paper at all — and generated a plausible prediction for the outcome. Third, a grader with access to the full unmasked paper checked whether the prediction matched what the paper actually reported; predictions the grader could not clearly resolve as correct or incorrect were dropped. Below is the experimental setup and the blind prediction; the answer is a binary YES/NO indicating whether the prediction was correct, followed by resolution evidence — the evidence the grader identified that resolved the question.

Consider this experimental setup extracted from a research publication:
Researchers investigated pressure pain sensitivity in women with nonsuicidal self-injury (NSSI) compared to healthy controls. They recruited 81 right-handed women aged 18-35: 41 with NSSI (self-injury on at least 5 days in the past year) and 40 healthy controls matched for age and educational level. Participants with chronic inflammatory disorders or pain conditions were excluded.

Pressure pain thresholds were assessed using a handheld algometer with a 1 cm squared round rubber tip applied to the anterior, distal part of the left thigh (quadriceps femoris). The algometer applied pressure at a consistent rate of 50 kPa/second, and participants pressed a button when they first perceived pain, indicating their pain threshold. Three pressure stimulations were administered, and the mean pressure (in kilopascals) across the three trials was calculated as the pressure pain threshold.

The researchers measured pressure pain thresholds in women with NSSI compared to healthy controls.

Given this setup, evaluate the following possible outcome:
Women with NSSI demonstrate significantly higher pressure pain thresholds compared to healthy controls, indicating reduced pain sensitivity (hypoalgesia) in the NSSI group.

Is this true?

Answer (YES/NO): YES